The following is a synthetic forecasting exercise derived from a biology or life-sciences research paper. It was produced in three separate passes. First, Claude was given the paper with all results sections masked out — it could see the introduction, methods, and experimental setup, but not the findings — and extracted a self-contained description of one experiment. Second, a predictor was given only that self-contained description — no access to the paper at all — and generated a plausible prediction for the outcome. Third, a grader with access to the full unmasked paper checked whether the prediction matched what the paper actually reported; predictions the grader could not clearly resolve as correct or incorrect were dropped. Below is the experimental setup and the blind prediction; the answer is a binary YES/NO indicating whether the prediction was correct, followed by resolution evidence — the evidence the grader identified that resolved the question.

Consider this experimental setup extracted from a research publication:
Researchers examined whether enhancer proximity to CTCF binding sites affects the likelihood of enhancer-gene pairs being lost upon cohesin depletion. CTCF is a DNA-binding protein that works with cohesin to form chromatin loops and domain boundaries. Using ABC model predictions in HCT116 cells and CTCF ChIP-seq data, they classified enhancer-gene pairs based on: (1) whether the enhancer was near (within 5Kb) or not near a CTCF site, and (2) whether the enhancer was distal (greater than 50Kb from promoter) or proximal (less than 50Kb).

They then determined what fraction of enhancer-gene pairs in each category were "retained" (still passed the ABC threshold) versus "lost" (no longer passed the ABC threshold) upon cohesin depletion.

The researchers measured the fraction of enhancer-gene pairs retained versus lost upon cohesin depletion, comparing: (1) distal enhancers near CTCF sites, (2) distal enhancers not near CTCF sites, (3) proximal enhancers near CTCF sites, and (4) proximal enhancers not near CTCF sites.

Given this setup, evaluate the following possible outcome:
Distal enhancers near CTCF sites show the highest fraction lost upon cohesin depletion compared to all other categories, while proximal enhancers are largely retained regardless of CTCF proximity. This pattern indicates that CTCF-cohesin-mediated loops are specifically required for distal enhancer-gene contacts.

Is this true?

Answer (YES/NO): NO